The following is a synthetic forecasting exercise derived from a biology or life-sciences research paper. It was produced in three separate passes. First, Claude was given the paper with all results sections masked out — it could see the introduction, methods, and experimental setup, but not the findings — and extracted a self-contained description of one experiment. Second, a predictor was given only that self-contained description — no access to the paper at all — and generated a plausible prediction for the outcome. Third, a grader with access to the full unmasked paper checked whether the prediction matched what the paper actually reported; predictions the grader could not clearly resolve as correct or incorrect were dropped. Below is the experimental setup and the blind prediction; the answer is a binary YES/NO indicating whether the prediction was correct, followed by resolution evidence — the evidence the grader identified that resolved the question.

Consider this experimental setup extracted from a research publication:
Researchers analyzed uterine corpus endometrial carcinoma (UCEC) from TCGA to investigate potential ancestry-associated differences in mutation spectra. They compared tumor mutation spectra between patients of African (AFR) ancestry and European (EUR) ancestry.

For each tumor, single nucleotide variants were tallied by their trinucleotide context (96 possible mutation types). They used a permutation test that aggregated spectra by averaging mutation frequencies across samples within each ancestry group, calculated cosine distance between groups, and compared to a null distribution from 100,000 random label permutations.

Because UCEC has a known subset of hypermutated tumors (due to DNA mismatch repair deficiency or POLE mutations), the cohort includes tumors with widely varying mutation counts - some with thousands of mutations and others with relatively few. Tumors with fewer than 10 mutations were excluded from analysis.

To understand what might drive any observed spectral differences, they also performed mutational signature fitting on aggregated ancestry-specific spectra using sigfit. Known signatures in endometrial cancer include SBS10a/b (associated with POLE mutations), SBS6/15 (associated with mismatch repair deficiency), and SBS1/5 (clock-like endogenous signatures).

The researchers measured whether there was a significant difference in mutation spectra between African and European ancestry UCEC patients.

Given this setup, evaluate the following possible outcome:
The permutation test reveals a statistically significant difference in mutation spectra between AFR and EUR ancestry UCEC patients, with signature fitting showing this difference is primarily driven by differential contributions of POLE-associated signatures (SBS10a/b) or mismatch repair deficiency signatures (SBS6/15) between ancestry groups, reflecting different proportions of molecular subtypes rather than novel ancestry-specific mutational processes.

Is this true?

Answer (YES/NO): NO